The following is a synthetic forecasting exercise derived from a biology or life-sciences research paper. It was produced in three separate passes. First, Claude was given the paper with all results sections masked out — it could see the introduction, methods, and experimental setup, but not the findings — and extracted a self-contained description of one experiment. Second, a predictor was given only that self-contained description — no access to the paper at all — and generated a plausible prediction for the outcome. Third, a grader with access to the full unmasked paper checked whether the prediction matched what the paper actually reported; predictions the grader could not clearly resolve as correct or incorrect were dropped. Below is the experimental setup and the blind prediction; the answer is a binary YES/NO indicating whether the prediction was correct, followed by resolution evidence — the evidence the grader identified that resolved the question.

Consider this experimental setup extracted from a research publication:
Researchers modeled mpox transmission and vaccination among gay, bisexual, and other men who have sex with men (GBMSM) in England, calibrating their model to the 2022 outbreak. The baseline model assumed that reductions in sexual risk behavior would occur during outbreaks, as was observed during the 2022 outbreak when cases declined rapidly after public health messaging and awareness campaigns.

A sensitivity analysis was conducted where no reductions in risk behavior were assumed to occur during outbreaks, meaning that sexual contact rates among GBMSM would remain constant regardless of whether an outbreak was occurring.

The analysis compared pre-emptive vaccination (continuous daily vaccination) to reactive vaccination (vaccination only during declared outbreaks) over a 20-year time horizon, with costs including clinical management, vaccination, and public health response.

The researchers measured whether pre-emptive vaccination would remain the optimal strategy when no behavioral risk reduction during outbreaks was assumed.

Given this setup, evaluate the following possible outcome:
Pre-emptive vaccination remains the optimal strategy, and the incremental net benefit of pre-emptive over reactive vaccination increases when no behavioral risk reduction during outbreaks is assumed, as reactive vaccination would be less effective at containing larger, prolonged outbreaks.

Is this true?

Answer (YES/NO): NO